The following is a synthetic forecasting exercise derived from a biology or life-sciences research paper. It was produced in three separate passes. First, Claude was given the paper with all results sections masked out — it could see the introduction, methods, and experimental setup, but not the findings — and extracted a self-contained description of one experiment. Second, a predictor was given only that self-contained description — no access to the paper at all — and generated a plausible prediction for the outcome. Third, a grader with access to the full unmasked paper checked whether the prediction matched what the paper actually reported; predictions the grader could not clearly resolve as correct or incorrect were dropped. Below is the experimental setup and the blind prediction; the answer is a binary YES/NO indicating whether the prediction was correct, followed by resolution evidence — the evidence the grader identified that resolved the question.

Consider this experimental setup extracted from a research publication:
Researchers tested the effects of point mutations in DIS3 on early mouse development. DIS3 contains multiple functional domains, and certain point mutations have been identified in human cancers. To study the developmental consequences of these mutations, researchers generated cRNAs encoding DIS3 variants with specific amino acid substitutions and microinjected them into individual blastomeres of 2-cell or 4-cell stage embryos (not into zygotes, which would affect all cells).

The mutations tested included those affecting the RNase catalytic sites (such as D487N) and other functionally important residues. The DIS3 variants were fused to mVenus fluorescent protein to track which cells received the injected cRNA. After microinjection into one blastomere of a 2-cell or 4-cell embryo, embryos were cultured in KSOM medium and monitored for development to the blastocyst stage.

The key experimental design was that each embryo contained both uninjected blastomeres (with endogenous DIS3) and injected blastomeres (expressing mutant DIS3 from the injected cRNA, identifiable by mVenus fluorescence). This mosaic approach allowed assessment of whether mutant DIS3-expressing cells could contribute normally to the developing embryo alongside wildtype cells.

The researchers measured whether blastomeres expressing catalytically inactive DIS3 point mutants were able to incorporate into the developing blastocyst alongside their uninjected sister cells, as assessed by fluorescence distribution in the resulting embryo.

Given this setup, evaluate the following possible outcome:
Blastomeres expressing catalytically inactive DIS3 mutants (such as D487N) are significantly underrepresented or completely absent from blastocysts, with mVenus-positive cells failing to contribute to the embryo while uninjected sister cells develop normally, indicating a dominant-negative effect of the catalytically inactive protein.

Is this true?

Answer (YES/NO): NO